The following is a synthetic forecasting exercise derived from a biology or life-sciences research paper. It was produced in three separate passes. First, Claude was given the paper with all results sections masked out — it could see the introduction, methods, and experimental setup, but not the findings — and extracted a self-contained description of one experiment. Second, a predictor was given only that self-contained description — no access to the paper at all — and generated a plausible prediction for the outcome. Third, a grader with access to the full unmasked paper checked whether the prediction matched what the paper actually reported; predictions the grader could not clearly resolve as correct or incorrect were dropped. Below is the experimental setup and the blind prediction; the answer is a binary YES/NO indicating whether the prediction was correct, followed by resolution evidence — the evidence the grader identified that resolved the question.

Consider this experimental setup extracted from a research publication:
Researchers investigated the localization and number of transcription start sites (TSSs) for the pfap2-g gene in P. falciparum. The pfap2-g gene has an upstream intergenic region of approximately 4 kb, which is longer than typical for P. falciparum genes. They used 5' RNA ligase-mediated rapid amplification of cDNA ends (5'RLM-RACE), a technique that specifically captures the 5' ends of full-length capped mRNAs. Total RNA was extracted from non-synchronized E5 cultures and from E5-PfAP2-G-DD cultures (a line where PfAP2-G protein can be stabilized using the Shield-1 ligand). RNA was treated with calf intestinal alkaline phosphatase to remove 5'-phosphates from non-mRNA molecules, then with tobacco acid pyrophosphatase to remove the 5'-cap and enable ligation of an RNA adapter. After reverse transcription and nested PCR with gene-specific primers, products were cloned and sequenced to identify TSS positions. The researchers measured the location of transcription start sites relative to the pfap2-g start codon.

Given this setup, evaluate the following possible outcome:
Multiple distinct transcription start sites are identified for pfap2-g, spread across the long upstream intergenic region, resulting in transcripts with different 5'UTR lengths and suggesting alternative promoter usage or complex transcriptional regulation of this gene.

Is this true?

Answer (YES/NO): NO